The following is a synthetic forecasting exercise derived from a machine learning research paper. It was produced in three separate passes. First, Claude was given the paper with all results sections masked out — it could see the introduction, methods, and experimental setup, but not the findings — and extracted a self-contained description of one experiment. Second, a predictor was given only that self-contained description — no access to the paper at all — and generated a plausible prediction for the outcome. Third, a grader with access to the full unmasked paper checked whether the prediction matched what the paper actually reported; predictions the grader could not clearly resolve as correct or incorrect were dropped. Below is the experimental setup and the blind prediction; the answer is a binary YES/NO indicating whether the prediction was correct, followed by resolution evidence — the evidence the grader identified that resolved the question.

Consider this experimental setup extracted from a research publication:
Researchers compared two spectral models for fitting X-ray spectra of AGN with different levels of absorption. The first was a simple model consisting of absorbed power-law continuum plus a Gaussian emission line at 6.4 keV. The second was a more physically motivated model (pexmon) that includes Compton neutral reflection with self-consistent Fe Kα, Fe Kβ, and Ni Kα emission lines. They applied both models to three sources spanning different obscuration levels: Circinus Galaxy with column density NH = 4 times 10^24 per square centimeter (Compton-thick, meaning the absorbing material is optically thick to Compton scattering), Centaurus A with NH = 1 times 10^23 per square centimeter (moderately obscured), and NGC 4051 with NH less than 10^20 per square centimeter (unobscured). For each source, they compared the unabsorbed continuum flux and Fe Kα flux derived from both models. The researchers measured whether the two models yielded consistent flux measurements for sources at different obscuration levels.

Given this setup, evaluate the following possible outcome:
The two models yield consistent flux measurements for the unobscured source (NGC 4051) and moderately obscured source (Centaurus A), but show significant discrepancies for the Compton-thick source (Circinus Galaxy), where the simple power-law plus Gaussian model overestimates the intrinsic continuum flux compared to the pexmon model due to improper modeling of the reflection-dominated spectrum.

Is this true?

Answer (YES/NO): NO